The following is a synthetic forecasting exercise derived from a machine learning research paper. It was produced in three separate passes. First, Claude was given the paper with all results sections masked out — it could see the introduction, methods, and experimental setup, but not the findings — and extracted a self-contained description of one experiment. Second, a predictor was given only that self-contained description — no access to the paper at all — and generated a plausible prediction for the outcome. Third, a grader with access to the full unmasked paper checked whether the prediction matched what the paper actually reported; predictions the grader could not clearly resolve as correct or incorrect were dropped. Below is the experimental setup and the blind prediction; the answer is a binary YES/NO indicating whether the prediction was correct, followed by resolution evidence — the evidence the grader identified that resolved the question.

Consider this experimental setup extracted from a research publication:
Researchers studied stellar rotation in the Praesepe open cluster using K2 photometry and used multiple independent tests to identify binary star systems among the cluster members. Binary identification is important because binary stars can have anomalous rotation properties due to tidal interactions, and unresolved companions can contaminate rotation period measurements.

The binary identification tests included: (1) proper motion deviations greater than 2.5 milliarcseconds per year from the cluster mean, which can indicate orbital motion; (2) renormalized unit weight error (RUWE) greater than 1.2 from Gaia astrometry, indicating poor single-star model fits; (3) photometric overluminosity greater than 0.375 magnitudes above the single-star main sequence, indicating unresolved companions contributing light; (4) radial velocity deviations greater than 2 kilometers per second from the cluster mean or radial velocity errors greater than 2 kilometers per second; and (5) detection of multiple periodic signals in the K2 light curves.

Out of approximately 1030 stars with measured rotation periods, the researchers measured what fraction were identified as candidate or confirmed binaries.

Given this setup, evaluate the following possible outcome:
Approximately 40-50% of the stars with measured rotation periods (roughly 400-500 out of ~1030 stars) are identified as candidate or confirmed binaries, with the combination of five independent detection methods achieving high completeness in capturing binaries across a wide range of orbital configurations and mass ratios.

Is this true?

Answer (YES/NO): YES